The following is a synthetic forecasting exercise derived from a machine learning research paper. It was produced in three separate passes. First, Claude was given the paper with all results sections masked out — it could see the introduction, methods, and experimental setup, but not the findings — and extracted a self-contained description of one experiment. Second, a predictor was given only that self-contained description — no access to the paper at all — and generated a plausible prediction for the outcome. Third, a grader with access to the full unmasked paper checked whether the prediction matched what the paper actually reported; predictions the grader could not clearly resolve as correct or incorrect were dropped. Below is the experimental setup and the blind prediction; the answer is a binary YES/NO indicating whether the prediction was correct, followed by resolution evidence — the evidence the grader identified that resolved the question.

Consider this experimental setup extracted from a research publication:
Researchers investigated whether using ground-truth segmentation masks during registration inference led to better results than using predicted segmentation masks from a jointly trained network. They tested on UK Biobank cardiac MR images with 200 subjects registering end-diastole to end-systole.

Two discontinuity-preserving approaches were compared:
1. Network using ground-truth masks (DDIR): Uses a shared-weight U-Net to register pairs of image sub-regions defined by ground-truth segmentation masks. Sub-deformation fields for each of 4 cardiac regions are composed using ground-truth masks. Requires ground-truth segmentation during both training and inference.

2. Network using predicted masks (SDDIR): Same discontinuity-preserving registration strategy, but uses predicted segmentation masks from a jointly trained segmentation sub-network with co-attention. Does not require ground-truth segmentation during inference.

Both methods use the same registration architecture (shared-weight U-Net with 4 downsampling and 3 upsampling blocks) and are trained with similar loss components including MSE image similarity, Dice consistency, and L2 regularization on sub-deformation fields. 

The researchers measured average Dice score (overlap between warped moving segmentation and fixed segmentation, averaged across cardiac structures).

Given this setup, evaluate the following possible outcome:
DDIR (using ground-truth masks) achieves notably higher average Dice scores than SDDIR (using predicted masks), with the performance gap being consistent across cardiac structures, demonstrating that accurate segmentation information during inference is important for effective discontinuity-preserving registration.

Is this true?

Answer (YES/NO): NO